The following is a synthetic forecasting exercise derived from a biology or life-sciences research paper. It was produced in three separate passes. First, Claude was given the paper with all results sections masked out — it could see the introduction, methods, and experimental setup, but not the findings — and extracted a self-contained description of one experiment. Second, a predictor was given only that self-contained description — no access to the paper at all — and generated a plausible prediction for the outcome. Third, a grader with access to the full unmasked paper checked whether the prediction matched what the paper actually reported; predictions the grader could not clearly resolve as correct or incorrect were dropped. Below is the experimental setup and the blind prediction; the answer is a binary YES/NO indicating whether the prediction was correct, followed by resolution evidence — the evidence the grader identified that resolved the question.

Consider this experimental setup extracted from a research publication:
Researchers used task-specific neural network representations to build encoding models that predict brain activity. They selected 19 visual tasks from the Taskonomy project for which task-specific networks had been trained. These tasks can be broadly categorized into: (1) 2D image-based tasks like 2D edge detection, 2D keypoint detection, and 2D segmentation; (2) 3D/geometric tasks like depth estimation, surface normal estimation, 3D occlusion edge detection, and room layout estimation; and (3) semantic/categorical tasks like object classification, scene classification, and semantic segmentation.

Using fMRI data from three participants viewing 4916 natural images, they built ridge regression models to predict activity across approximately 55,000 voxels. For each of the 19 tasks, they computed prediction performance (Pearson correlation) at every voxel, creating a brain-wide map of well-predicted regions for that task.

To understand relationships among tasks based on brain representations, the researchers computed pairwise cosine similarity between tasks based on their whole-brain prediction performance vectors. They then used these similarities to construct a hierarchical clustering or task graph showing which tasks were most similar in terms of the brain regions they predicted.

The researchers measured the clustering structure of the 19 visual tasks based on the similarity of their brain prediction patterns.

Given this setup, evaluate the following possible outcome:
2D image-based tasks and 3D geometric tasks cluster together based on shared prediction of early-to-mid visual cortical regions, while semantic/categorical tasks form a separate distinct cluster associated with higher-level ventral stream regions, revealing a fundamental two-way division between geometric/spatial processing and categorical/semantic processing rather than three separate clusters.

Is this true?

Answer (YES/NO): NO